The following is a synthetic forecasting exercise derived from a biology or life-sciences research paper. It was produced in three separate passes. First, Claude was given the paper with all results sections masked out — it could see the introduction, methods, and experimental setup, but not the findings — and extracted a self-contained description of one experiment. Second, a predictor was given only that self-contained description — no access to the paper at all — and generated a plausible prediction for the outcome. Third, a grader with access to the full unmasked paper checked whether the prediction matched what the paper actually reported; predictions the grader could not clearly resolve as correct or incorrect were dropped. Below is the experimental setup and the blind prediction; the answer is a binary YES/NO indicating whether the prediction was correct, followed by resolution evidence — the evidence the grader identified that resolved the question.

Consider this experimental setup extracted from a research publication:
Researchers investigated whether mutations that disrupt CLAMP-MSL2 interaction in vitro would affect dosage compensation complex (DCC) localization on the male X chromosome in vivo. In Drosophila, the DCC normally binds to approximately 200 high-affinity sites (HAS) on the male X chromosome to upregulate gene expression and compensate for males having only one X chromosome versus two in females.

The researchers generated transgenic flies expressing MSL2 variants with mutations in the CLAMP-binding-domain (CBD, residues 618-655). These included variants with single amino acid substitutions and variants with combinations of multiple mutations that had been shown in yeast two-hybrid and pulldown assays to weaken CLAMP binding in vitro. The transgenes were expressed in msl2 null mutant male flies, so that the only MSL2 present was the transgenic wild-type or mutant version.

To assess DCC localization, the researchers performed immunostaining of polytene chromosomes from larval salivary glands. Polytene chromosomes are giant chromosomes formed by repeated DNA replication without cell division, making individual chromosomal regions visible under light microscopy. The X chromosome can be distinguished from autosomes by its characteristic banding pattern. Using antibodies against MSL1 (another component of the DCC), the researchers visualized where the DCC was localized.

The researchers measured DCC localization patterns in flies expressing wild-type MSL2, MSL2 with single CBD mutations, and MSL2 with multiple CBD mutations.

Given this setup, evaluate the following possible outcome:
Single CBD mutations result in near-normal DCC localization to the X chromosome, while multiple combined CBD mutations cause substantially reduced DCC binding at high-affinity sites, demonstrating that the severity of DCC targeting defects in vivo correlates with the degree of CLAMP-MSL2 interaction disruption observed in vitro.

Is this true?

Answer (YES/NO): YES